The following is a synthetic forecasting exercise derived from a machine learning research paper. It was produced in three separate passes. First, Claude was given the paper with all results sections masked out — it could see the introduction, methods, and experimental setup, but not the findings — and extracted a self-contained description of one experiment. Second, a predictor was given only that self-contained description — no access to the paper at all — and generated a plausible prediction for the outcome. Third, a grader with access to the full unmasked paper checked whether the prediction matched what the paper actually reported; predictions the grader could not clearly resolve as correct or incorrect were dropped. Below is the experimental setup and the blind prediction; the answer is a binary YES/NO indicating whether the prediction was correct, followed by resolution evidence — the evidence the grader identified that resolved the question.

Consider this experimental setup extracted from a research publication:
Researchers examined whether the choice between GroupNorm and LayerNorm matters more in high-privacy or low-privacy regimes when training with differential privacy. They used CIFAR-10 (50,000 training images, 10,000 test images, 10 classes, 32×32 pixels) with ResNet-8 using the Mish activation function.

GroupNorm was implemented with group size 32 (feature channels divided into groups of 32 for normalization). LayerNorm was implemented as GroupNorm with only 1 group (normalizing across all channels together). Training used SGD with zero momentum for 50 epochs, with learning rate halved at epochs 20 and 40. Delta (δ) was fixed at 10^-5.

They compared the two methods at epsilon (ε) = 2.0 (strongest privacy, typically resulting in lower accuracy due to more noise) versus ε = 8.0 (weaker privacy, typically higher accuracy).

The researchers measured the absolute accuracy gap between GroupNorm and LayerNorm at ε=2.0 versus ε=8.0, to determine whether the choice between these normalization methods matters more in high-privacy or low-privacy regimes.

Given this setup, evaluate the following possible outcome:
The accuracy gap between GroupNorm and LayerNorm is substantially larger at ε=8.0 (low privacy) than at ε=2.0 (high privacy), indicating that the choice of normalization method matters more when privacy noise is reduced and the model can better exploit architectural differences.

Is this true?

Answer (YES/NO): NO